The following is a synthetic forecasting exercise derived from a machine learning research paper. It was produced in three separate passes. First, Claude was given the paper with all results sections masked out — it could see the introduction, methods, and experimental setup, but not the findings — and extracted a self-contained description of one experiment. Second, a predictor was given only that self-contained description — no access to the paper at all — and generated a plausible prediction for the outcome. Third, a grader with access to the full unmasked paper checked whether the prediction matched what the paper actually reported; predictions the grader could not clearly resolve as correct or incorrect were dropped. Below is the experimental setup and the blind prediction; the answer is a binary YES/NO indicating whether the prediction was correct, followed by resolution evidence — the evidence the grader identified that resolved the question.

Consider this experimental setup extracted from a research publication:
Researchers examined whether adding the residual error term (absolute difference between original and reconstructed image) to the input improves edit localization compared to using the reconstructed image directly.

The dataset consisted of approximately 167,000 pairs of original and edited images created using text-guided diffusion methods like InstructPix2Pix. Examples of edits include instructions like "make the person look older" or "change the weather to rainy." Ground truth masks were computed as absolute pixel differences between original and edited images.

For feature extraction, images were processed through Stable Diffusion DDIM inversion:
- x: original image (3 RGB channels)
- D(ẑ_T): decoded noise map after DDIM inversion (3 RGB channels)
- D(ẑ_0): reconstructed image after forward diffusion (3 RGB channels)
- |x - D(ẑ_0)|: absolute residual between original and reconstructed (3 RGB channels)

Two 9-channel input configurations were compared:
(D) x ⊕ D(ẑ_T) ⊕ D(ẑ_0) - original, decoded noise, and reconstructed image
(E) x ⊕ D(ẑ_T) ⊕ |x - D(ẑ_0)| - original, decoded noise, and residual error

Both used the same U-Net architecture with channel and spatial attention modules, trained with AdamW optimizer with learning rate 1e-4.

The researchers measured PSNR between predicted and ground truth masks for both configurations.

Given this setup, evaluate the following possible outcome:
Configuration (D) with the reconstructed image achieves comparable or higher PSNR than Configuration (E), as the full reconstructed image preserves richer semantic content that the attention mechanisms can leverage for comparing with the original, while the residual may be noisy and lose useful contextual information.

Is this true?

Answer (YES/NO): YES